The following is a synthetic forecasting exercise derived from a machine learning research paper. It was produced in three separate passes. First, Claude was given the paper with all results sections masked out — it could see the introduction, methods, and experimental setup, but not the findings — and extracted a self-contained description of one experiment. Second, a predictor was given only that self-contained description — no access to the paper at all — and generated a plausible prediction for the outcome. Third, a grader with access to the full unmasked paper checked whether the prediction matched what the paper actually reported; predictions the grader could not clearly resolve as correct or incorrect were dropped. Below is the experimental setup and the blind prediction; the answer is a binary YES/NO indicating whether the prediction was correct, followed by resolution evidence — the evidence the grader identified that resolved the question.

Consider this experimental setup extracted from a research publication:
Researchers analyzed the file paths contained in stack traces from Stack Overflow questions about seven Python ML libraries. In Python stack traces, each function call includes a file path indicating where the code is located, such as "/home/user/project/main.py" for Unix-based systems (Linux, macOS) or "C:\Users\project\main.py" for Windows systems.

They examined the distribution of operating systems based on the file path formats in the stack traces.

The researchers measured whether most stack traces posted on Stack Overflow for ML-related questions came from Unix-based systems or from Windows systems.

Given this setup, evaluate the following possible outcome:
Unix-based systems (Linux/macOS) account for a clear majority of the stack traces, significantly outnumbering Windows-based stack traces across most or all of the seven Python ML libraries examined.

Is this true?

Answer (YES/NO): YES